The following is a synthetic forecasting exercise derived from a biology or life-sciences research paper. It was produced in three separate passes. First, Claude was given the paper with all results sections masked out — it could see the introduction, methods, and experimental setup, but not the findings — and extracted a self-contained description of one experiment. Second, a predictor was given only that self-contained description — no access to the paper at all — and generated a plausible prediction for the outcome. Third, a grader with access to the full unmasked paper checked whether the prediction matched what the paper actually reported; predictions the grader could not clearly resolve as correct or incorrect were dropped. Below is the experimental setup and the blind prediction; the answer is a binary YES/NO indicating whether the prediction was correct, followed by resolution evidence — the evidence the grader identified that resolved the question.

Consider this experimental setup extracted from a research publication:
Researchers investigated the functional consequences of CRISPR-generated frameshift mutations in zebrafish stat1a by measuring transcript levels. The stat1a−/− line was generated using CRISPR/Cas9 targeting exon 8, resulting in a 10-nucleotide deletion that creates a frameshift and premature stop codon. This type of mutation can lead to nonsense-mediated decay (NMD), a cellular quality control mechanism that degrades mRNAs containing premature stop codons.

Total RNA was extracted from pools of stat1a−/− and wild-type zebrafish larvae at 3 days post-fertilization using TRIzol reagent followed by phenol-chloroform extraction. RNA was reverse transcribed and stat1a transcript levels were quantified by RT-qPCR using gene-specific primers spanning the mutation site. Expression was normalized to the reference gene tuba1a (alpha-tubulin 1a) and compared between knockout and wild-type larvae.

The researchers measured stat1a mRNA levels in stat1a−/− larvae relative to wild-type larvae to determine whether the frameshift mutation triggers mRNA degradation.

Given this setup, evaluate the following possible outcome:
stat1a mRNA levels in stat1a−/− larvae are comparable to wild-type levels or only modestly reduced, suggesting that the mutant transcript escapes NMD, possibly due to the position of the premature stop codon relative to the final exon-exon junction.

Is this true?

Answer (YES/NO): NO